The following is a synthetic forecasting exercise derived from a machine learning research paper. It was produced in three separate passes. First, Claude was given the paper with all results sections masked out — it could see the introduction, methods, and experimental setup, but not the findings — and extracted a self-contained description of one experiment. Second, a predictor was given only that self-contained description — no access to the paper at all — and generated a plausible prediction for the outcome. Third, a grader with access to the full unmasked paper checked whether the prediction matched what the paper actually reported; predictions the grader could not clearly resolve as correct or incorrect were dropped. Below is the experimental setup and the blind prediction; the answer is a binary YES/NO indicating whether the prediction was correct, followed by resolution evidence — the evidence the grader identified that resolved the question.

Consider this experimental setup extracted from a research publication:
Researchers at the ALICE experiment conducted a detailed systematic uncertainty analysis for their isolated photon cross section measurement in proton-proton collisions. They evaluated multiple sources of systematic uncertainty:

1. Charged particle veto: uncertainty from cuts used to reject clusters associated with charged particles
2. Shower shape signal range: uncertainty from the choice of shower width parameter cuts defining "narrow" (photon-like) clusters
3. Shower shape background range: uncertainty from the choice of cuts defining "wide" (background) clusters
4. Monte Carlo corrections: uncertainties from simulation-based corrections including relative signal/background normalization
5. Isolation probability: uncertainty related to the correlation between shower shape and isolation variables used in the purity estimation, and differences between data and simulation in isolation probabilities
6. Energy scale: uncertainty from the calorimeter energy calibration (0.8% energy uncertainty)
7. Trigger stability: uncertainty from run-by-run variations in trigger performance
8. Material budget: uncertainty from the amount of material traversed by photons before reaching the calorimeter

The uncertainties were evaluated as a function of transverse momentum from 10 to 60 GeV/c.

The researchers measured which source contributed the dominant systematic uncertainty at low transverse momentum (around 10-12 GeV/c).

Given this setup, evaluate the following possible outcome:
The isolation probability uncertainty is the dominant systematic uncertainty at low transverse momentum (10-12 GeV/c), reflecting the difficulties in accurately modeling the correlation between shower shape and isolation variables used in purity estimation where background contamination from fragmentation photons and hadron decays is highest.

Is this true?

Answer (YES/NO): YES